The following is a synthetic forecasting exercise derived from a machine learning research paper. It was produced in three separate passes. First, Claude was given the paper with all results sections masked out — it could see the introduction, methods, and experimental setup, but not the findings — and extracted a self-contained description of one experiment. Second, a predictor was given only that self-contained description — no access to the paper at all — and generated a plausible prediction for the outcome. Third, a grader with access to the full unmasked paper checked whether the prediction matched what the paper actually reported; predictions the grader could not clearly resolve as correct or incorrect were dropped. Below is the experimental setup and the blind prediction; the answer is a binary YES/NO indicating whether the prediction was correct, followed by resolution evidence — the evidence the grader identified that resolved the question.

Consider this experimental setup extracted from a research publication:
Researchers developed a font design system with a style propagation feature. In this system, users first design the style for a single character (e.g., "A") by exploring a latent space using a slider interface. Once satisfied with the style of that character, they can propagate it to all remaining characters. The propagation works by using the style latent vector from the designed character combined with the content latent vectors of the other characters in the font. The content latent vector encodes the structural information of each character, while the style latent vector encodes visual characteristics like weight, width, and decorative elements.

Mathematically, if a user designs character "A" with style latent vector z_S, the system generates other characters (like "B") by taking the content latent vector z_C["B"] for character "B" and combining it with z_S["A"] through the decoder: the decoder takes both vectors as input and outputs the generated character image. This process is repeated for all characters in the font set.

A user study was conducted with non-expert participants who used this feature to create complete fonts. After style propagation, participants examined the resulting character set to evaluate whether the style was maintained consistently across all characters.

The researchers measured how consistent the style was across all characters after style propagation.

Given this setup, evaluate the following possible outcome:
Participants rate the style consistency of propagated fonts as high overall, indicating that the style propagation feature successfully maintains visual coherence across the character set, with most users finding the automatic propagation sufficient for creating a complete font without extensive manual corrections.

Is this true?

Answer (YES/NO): NO